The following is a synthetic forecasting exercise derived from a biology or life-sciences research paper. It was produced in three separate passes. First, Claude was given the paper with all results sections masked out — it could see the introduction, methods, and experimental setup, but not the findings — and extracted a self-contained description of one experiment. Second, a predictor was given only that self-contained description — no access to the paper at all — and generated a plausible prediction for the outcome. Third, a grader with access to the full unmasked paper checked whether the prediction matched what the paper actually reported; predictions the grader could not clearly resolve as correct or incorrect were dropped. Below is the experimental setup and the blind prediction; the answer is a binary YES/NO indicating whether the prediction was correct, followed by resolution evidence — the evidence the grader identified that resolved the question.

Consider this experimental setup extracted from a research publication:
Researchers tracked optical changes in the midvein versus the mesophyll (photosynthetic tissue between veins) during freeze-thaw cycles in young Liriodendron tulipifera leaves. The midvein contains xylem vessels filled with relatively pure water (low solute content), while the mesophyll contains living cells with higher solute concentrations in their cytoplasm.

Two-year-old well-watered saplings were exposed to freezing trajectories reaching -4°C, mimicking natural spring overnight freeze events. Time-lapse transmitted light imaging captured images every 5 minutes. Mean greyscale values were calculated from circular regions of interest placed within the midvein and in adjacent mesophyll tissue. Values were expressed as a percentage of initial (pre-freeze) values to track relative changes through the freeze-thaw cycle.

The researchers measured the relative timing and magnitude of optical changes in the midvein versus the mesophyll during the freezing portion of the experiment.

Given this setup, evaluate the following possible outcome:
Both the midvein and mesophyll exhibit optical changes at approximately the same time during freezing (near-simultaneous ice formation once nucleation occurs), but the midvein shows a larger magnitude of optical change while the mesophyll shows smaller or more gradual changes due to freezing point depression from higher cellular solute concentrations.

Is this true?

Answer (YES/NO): NO